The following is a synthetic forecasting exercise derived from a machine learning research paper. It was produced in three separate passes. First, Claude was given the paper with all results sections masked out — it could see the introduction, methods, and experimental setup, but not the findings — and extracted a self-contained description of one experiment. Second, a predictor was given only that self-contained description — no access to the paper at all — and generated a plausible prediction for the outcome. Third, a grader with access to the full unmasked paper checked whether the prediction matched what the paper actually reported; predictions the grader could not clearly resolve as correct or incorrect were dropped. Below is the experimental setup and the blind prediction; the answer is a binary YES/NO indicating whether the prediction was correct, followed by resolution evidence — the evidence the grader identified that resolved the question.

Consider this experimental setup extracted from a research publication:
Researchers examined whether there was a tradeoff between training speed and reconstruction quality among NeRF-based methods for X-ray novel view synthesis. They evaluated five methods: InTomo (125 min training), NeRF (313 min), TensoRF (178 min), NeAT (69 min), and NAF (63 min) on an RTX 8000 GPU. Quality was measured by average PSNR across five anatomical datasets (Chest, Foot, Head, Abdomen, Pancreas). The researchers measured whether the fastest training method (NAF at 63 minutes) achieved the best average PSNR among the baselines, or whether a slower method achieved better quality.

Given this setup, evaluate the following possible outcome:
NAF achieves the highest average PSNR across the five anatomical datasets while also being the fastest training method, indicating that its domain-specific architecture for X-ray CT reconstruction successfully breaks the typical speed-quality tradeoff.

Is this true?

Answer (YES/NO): YES